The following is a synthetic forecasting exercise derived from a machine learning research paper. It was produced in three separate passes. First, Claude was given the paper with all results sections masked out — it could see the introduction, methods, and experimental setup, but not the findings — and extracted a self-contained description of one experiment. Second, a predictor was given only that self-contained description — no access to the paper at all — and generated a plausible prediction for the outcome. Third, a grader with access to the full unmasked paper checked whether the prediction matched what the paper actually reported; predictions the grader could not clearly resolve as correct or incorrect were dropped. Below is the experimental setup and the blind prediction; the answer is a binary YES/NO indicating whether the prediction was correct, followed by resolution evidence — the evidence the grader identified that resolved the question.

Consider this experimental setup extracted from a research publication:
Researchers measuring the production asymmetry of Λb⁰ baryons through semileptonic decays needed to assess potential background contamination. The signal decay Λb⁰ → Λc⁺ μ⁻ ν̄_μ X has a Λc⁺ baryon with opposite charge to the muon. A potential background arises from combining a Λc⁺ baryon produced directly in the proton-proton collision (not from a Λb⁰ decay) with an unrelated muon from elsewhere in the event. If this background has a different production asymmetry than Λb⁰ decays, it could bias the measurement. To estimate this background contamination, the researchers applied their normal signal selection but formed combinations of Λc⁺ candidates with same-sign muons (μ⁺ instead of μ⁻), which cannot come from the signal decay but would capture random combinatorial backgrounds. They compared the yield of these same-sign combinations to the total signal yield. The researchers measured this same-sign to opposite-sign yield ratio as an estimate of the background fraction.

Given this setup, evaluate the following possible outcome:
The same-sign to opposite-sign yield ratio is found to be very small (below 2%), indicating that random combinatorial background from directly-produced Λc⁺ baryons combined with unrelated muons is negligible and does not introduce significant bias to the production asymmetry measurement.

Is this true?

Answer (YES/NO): YES